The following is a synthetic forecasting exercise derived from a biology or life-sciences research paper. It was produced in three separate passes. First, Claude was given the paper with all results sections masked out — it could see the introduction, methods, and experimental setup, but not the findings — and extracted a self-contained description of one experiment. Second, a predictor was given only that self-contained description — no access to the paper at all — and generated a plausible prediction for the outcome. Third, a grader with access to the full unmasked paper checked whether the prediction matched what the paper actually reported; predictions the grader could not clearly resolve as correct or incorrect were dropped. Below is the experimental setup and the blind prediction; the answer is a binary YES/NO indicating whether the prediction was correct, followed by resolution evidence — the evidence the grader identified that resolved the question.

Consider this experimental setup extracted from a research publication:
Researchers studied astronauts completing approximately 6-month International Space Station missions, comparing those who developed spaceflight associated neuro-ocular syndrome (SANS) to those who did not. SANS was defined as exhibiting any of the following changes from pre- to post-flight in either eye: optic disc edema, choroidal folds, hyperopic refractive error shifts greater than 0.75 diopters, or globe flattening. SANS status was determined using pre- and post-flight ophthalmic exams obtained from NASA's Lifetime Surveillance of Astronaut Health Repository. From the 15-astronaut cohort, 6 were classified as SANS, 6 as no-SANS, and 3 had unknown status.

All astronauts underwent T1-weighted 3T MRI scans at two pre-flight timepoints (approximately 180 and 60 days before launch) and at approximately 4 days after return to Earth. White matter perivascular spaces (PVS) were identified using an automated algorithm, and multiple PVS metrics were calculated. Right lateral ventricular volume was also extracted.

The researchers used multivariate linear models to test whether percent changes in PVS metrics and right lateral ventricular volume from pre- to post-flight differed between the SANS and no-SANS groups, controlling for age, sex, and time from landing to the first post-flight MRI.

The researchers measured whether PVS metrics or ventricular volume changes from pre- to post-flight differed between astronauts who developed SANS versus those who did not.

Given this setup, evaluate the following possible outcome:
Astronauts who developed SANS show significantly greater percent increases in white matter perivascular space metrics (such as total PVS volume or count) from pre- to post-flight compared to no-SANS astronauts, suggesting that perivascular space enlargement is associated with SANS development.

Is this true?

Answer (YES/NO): NO